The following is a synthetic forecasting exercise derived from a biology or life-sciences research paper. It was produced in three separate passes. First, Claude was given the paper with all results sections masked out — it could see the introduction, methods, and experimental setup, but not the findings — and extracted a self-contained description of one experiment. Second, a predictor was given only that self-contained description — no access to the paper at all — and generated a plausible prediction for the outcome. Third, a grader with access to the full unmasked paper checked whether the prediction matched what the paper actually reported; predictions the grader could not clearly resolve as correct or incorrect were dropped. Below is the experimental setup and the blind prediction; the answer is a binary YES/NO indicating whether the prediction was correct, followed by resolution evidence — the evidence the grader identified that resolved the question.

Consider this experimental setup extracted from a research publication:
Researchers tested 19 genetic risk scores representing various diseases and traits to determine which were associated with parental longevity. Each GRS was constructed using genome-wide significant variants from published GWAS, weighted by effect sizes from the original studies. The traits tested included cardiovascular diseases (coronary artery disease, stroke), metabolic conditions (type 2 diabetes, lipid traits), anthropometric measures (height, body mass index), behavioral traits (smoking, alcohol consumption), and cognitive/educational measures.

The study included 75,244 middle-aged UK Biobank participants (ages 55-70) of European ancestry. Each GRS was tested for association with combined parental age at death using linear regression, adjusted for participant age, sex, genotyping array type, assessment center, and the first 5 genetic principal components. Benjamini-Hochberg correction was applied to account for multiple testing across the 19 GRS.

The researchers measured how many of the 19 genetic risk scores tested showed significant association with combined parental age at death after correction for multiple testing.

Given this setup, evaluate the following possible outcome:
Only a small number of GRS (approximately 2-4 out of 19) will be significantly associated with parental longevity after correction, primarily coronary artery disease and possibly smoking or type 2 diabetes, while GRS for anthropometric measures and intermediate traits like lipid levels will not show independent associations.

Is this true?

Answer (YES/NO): NO